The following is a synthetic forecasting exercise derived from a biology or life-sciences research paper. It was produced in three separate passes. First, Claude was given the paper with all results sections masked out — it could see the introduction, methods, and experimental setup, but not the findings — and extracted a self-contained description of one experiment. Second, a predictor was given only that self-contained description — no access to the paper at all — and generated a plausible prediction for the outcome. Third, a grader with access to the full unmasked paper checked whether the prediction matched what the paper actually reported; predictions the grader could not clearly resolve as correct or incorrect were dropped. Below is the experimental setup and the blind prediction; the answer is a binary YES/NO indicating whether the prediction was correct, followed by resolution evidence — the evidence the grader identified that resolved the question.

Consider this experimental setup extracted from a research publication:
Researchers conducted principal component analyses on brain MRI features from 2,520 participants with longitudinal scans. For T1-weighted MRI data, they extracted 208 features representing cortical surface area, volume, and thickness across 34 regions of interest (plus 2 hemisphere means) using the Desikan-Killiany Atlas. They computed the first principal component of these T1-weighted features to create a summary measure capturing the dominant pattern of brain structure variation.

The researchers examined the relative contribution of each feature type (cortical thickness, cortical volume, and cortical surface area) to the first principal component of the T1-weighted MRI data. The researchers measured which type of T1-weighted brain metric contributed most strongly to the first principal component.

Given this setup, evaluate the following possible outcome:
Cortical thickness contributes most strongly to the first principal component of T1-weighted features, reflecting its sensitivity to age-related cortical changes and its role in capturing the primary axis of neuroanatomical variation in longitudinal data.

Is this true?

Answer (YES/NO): YES